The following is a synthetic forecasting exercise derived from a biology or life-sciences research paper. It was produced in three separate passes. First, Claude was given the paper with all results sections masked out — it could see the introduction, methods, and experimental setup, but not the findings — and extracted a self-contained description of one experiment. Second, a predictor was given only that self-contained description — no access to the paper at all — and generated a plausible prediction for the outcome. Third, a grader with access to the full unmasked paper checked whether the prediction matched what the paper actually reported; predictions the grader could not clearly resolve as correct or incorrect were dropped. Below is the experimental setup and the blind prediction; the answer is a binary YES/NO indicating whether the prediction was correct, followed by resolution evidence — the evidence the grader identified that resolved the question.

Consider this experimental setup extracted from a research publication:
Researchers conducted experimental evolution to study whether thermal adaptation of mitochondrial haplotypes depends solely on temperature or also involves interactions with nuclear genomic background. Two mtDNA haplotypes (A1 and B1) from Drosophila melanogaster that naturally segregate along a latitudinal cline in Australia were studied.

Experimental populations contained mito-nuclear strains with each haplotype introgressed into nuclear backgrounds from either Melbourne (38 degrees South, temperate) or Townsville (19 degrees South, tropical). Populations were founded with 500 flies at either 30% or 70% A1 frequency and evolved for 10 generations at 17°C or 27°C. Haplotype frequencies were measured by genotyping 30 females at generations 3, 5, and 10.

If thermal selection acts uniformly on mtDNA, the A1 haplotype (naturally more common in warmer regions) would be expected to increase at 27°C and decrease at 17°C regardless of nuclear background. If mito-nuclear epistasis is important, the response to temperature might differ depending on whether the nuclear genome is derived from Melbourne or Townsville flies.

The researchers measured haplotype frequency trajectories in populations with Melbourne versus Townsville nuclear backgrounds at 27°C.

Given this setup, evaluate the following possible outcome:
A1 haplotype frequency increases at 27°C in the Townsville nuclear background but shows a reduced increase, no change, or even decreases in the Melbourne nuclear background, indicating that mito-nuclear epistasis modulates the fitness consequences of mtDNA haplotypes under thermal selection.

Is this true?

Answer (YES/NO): NO